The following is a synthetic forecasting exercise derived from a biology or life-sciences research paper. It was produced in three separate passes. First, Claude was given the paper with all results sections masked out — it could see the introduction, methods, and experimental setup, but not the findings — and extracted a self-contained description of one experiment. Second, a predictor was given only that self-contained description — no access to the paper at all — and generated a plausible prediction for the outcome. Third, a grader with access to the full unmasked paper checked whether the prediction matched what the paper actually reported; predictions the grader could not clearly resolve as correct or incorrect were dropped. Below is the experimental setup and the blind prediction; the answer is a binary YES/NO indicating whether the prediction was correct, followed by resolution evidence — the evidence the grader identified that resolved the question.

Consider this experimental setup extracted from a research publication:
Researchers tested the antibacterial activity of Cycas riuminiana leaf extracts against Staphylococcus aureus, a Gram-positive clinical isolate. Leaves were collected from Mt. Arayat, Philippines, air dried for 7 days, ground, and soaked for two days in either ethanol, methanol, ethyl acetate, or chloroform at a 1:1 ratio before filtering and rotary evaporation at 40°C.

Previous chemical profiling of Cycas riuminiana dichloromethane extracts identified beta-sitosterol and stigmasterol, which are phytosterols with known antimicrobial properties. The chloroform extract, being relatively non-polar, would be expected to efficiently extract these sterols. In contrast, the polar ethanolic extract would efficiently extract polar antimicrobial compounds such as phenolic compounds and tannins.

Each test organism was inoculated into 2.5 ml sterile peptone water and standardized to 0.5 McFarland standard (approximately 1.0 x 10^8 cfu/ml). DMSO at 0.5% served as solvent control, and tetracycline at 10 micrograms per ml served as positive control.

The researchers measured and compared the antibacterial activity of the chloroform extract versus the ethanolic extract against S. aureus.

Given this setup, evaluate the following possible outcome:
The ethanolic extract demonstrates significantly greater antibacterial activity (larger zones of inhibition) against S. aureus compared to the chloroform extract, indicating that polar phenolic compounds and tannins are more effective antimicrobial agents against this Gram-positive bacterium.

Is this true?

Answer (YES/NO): NO